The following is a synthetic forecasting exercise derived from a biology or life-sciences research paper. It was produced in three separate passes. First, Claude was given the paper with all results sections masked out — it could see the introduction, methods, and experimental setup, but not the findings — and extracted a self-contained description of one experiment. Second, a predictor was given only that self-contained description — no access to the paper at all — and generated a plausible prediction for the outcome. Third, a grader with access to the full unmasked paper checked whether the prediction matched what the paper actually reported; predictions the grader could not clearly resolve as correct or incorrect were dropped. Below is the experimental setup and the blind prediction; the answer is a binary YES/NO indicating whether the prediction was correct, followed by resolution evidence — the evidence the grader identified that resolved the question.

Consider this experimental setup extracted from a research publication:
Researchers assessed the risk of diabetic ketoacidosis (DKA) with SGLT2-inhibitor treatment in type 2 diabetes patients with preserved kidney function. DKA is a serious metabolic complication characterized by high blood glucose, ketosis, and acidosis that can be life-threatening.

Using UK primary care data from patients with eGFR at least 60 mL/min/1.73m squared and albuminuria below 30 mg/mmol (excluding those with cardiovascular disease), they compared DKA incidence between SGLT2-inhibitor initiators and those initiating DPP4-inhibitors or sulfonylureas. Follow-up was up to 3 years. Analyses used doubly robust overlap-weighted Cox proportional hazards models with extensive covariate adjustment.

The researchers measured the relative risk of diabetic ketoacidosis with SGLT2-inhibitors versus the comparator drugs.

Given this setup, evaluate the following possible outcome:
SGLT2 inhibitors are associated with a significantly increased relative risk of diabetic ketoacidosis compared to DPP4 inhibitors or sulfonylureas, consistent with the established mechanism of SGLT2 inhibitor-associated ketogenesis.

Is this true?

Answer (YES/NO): YES